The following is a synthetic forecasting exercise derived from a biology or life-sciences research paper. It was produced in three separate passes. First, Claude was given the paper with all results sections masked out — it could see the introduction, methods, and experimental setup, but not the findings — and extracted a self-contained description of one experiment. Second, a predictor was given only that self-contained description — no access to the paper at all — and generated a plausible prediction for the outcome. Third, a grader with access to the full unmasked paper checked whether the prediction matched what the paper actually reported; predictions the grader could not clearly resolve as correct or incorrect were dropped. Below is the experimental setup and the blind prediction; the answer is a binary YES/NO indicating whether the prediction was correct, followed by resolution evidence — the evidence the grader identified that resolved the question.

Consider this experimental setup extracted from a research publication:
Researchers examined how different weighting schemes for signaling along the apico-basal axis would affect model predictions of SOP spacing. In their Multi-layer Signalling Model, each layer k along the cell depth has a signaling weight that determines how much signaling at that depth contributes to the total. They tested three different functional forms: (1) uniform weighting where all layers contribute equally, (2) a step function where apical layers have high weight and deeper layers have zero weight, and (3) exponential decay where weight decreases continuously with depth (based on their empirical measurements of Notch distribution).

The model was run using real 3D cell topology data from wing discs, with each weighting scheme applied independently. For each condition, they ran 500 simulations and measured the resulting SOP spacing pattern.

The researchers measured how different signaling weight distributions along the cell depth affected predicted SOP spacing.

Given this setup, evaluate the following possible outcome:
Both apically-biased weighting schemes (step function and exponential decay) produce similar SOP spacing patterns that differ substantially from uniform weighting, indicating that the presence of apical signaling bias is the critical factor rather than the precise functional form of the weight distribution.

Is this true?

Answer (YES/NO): NO